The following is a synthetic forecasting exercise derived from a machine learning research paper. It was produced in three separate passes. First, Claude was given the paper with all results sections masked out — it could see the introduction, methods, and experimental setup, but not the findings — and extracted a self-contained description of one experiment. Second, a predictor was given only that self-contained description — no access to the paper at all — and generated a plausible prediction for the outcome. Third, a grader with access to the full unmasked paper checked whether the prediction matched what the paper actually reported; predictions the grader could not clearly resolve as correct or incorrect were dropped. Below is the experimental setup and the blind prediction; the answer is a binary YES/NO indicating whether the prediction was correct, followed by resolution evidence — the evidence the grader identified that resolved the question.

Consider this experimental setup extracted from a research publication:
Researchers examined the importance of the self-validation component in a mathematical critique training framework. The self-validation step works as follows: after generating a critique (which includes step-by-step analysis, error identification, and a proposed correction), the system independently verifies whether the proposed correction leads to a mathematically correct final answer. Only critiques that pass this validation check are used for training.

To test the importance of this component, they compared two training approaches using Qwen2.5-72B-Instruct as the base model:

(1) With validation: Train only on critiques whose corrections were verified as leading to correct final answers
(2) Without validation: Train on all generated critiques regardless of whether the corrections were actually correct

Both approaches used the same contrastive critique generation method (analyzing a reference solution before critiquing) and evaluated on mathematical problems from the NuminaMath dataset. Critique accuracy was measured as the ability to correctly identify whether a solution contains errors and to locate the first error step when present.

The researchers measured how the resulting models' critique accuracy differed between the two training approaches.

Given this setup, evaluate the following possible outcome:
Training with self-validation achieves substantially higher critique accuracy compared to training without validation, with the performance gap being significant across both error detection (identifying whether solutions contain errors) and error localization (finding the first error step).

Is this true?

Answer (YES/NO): NO